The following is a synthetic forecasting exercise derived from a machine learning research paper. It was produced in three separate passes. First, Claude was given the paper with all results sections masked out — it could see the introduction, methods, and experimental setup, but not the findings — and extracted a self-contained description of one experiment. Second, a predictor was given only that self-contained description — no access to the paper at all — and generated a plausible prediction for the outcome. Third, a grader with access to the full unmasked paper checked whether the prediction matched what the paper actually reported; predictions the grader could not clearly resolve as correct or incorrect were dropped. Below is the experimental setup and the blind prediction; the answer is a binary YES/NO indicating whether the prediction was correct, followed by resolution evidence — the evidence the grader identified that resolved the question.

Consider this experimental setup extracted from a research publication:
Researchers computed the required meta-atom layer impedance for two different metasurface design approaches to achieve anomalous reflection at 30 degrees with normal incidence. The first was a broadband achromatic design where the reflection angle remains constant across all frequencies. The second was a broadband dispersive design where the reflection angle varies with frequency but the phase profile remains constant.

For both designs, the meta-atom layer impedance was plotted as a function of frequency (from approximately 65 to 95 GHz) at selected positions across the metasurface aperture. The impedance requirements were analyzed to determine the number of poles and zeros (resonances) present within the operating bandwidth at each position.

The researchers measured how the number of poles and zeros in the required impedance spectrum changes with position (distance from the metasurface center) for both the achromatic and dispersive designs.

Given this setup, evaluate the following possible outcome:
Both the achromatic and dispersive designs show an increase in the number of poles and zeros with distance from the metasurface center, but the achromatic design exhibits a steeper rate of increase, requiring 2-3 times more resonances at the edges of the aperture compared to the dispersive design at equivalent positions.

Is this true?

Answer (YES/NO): NO